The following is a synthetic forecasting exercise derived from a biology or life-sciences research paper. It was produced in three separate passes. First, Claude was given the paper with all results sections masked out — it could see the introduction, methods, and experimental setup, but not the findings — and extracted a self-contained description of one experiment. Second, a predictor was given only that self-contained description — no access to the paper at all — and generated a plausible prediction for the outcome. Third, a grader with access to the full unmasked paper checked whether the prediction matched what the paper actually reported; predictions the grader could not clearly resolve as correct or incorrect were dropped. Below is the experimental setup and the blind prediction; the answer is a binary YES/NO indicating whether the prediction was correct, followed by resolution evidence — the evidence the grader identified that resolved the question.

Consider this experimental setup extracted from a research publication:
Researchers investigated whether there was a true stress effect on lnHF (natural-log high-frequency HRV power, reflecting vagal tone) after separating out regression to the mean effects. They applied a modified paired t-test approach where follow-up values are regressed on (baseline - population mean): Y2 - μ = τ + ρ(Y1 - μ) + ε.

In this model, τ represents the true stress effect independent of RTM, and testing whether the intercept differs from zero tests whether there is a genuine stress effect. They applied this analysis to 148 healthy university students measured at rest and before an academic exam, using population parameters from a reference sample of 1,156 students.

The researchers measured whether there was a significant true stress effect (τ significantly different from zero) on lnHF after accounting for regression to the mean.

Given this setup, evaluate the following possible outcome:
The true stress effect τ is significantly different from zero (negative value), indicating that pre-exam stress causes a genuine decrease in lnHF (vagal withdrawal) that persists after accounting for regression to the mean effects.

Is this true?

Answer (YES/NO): YES